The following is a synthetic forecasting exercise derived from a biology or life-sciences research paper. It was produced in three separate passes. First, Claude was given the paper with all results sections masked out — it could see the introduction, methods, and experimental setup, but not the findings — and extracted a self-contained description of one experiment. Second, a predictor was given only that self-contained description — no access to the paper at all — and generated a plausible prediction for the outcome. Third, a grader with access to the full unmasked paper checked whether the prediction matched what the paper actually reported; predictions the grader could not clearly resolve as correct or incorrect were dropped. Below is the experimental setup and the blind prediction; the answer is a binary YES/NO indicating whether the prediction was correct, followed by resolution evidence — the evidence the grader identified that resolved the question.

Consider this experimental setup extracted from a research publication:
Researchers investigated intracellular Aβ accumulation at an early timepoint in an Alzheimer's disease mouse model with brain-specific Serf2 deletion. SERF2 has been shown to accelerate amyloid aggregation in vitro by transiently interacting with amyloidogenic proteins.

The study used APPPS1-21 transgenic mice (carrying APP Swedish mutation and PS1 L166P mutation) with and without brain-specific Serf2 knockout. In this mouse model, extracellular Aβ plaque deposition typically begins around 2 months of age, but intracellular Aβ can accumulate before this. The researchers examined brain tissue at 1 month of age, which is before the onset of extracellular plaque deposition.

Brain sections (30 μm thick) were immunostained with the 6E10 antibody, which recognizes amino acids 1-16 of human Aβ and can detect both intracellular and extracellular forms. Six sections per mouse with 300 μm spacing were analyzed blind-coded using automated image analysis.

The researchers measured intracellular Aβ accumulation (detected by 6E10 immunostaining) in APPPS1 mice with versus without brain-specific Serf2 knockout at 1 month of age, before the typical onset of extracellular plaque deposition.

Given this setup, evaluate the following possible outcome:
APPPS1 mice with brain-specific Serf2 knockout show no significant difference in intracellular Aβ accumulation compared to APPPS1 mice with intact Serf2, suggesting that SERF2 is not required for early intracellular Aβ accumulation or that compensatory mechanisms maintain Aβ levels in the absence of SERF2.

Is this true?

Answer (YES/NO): NO